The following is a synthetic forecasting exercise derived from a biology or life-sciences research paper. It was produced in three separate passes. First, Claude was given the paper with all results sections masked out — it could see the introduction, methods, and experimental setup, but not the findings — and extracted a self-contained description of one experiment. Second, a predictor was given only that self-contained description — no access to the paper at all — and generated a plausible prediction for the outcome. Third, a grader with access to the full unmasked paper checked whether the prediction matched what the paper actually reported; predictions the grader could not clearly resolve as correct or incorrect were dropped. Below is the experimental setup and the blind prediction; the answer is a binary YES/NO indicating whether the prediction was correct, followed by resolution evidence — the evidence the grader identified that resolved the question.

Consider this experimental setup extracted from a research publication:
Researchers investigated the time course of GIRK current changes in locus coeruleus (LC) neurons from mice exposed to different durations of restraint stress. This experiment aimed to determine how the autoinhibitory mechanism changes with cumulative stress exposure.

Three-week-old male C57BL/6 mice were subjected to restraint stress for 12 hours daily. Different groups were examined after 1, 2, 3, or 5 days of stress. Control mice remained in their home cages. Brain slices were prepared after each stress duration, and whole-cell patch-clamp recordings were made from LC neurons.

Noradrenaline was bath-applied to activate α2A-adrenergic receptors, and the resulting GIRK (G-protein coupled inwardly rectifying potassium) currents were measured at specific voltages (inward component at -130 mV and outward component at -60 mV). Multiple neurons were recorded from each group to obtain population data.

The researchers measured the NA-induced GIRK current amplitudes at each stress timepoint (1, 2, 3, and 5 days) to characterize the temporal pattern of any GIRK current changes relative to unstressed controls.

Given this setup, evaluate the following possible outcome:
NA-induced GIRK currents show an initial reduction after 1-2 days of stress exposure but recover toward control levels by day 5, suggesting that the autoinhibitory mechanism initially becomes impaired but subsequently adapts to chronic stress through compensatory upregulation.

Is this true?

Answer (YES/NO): NO